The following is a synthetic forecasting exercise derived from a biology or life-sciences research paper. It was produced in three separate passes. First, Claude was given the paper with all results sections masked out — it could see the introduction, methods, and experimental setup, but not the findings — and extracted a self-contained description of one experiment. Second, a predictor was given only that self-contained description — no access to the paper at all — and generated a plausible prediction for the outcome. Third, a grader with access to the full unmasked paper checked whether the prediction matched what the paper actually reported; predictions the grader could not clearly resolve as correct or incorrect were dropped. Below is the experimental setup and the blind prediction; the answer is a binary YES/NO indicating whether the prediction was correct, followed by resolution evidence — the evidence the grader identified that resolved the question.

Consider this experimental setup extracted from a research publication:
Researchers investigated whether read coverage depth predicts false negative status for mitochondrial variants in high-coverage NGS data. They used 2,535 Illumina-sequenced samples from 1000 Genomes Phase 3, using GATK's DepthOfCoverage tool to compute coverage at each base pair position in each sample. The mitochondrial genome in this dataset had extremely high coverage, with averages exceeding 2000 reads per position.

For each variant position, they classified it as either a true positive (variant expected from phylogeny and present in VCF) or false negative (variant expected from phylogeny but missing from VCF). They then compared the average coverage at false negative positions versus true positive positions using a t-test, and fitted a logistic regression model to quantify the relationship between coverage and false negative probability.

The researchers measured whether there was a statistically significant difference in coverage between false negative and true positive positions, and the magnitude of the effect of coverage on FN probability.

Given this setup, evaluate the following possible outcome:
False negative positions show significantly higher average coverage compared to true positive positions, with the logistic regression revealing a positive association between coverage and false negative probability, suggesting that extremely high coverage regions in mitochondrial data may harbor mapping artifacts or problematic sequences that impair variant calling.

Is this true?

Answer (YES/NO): NO